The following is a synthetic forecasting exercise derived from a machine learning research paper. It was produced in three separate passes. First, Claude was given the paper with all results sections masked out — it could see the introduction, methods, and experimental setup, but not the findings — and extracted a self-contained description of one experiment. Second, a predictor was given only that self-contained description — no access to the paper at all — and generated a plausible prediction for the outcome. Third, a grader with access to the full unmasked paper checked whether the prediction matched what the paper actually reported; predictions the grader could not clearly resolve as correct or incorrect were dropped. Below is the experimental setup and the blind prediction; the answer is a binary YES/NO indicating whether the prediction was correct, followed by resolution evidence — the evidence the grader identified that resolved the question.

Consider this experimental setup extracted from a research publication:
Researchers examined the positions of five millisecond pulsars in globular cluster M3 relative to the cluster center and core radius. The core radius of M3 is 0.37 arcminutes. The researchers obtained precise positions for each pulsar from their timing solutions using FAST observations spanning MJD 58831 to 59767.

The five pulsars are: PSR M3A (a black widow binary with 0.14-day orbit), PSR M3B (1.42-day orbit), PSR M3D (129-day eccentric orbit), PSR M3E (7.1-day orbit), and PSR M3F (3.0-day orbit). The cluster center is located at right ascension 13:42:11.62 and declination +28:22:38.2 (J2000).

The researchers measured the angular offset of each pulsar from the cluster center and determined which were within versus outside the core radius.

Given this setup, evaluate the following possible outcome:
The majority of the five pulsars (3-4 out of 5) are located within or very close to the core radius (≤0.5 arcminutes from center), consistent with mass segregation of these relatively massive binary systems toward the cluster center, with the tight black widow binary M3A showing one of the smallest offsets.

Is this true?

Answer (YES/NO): NO